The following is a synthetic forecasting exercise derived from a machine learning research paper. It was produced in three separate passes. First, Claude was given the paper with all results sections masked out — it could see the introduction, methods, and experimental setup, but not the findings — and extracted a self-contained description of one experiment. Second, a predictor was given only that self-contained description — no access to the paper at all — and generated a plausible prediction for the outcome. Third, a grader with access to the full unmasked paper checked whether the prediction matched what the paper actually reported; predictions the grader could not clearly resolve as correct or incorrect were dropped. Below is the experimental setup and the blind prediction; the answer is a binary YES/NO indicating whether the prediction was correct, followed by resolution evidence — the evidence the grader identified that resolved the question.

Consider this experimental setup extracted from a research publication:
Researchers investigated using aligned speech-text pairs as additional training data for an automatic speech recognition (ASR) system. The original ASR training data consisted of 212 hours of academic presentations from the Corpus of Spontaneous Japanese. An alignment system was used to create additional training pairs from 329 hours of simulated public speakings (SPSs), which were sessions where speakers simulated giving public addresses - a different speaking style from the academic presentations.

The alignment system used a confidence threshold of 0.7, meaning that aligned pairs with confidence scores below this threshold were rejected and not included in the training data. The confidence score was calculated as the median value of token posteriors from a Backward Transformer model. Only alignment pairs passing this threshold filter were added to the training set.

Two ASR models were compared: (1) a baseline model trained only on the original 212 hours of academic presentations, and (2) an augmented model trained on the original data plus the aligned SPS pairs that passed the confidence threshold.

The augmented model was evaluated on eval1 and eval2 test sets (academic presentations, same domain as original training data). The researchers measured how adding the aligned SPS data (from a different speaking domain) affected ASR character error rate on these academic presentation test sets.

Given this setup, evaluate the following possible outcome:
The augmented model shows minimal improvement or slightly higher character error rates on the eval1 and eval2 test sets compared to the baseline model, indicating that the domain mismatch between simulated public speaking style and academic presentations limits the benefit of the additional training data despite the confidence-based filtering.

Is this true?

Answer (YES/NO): NO